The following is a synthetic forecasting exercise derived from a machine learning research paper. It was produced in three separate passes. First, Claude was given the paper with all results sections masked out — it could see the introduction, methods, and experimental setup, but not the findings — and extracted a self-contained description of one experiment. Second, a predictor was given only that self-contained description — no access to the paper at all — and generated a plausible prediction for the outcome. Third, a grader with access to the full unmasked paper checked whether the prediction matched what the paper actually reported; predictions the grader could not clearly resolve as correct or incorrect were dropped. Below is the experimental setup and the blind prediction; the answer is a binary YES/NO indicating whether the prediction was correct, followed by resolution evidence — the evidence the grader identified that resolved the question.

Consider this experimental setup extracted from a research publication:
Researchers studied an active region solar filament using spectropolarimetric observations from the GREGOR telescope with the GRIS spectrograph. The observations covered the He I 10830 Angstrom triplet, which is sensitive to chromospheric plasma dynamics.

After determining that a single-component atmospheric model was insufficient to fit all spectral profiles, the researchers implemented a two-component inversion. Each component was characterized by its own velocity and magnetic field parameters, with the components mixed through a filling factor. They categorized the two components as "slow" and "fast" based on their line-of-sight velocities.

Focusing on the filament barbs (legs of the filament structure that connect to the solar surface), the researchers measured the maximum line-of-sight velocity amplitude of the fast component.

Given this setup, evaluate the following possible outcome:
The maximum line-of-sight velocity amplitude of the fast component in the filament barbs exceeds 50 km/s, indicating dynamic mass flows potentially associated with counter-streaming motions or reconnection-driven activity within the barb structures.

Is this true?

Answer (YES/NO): NO